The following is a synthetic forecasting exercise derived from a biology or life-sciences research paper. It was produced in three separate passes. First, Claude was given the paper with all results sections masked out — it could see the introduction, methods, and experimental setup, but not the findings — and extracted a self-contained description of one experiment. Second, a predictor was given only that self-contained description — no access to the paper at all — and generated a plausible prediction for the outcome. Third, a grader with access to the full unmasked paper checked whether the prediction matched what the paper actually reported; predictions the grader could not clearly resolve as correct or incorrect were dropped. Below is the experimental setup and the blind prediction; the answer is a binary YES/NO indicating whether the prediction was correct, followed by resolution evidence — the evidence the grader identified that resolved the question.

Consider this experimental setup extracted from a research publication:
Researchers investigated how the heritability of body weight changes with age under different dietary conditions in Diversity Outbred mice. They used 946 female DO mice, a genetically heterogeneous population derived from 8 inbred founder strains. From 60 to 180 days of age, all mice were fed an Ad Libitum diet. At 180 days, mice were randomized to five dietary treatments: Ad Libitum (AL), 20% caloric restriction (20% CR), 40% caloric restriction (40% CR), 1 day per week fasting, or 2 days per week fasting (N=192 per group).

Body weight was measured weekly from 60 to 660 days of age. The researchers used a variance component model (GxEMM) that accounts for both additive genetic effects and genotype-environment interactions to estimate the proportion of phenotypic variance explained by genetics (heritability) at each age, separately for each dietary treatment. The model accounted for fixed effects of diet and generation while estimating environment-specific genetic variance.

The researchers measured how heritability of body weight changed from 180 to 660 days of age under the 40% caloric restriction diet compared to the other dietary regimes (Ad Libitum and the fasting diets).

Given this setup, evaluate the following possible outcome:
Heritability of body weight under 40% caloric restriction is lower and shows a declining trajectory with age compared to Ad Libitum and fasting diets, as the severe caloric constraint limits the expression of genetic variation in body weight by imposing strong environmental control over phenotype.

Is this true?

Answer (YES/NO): NO